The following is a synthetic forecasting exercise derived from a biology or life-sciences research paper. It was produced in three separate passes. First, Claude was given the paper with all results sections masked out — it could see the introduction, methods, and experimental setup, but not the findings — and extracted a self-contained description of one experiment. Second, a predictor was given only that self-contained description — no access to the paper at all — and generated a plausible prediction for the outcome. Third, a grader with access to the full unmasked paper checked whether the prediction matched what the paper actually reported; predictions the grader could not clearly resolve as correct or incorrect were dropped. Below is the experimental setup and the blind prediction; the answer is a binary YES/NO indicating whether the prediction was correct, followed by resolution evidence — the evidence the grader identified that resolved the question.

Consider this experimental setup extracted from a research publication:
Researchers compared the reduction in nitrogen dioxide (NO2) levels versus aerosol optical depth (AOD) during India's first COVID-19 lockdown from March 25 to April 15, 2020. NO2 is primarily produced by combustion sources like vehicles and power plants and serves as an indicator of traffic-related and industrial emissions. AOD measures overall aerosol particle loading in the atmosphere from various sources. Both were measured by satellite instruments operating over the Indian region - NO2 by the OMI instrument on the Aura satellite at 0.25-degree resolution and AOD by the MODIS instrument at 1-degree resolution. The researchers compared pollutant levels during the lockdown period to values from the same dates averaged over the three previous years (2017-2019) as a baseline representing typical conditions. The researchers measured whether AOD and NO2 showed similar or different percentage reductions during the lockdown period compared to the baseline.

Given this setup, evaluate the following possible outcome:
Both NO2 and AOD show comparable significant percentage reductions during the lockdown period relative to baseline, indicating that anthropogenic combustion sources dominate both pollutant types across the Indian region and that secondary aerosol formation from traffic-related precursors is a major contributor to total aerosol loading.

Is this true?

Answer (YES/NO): YES